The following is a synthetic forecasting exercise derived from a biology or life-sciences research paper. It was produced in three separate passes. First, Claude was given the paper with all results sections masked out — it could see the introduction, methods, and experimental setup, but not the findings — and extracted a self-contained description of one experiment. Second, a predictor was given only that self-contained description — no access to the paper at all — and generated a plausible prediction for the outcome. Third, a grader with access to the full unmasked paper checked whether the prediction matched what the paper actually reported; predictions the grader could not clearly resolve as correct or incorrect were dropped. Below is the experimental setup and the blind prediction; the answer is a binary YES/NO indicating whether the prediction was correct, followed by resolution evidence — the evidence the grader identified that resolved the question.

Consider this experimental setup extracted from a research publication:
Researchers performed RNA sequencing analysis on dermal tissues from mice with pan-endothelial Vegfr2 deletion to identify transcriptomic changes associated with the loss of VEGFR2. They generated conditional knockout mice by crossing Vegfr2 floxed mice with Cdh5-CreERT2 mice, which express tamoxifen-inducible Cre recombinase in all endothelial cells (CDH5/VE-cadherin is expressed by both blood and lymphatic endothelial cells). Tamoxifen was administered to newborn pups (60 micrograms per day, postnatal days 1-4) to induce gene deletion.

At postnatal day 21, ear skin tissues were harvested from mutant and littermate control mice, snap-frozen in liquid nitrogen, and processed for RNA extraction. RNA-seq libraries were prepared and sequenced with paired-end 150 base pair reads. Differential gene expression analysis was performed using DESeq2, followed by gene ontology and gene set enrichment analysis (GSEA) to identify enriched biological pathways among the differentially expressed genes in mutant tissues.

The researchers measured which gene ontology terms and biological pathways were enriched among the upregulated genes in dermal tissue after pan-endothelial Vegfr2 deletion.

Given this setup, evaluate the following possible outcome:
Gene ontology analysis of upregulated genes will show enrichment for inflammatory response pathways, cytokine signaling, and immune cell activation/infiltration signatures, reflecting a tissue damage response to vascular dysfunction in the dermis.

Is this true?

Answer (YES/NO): NO